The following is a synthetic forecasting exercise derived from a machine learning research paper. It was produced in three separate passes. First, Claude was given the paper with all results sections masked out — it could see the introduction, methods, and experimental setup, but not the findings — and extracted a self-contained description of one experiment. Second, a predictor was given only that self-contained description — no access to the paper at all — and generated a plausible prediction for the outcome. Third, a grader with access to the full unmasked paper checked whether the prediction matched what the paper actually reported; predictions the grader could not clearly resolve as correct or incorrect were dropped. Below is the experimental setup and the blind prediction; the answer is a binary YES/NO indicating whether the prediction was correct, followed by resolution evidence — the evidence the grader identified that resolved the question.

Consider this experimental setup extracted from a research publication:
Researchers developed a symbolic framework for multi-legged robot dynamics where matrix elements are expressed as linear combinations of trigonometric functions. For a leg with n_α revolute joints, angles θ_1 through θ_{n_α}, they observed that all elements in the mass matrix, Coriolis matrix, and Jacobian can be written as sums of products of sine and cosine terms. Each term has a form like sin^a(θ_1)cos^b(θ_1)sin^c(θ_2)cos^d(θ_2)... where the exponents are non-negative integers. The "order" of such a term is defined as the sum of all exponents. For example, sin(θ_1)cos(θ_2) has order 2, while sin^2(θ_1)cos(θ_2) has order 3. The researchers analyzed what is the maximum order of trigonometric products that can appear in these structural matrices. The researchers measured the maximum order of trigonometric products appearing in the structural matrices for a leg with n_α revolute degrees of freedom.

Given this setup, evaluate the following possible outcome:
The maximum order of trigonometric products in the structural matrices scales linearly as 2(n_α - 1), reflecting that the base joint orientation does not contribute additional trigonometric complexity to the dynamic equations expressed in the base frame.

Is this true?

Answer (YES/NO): NO